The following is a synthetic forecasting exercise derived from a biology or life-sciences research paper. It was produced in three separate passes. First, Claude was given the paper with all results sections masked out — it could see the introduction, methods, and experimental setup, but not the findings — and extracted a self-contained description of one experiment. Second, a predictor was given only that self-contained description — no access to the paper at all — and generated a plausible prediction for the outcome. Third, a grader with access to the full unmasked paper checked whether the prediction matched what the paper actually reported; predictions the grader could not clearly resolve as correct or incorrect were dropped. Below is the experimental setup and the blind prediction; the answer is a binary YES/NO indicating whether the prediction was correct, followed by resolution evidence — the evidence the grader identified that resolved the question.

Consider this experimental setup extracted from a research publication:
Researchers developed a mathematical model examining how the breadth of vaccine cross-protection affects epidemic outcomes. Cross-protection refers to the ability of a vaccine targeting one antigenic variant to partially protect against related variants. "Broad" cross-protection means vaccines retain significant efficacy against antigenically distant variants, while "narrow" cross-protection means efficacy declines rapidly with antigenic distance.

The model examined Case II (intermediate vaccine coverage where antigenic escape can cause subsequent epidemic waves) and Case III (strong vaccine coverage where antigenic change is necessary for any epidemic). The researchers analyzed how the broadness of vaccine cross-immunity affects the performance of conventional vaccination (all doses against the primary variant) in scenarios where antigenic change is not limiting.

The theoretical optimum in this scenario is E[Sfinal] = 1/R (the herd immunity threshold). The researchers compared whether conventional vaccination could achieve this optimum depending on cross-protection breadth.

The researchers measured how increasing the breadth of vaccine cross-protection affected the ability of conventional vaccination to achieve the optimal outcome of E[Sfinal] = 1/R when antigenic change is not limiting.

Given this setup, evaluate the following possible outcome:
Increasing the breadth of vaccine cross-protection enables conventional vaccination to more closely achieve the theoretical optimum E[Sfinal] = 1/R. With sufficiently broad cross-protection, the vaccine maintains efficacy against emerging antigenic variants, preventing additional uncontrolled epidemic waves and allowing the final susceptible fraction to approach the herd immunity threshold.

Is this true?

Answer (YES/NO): YES